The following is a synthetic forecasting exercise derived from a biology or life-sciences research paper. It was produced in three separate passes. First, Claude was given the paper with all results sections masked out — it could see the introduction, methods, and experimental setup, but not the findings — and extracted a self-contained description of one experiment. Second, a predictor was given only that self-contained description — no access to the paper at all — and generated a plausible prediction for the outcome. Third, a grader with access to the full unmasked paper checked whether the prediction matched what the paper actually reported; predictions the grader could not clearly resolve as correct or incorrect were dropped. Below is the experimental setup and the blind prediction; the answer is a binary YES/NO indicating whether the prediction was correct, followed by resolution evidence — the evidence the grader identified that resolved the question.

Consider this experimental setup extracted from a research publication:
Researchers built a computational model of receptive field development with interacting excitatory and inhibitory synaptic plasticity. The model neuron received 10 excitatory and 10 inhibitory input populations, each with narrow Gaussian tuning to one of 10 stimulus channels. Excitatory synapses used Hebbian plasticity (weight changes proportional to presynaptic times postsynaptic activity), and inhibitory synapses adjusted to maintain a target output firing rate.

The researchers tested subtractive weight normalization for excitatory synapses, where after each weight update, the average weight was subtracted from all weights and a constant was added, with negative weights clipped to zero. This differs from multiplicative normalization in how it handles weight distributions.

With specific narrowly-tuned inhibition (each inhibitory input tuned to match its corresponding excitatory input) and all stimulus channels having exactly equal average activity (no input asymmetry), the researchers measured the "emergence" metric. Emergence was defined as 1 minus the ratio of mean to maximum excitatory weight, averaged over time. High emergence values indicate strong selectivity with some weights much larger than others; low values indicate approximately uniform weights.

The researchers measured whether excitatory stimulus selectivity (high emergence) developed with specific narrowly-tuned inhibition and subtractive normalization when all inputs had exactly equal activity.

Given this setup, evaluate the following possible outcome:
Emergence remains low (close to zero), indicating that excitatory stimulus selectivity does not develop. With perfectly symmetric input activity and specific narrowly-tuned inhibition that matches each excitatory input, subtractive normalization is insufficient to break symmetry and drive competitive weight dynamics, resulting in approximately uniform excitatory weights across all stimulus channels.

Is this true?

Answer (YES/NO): NO